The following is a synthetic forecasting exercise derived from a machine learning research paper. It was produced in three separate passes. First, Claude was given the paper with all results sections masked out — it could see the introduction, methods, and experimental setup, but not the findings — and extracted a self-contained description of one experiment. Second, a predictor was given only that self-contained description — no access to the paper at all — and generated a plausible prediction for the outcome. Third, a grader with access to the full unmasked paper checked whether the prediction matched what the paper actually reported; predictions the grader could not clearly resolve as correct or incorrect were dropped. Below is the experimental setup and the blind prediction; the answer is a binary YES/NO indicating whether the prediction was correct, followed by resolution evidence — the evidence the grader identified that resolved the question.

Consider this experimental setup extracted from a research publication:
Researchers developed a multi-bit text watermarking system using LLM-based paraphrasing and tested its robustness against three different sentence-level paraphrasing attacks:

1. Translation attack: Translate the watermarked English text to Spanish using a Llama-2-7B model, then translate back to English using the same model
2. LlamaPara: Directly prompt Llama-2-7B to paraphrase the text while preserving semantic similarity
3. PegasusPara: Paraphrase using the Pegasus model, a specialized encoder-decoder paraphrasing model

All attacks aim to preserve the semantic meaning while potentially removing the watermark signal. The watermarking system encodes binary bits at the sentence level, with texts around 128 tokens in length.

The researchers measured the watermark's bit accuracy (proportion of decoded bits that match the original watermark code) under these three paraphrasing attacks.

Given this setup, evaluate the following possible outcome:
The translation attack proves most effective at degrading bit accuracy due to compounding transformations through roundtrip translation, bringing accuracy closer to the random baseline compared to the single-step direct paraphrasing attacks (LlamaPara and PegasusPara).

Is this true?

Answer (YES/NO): NO